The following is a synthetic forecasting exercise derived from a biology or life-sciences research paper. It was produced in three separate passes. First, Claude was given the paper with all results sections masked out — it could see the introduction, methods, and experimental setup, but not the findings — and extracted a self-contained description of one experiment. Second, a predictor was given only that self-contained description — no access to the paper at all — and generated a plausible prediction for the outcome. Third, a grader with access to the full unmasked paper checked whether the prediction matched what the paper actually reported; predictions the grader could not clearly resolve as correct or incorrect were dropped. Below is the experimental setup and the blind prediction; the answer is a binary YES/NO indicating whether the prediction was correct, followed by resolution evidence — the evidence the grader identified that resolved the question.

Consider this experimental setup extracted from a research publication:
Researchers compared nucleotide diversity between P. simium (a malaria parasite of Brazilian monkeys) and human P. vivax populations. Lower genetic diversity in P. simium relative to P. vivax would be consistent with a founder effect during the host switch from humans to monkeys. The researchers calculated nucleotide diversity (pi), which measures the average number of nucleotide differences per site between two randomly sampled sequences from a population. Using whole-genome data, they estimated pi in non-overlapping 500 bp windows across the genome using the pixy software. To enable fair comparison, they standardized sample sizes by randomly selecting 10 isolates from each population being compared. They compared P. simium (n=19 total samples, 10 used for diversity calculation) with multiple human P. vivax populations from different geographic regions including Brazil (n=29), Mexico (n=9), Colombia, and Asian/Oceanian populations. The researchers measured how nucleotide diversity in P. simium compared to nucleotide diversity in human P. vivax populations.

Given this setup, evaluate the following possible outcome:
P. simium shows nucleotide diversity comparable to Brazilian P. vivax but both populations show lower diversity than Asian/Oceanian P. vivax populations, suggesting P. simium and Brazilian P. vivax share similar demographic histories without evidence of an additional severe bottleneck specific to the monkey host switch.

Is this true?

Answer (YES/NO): NO